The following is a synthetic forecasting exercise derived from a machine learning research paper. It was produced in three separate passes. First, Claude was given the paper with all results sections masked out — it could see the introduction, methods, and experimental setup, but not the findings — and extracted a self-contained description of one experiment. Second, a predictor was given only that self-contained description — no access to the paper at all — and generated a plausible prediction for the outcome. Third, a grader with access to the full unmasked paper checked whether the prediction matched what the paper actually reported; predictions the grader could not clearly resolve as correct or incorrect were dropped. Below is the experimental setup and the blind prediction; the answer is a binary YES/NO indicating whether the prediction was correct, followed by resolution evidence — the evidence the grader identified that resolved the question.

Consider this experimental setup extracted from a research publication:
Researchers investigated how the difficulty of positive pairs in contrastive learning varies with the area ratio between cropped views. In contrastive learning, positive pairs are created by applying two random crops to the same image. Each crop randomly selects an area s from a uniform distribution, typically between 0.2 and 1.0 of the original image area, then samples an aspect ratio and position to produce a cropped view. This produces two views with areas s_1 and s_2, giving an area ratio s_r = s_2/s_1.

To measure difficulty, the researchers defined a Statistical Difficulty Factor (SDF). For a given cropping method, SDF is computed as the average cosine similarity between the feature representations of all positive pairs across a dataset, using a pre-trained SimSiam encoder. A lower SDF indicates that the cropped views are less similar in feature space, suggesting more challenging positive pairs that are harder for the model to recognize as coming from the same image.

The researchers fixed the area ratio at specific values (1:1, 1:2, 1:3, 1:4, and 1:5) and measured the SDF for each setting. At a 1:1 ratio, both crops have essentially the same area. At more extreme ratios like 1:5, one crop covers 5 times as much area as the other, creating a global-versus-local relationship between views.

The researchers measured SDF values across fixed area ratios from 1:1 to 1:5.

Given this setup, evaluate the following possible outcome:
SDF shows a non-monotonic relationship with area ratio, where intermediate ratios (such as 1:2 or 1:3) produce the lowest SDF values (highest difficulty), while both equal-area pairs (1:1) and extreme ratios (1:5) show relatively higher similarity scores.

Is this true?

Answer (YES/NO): NO